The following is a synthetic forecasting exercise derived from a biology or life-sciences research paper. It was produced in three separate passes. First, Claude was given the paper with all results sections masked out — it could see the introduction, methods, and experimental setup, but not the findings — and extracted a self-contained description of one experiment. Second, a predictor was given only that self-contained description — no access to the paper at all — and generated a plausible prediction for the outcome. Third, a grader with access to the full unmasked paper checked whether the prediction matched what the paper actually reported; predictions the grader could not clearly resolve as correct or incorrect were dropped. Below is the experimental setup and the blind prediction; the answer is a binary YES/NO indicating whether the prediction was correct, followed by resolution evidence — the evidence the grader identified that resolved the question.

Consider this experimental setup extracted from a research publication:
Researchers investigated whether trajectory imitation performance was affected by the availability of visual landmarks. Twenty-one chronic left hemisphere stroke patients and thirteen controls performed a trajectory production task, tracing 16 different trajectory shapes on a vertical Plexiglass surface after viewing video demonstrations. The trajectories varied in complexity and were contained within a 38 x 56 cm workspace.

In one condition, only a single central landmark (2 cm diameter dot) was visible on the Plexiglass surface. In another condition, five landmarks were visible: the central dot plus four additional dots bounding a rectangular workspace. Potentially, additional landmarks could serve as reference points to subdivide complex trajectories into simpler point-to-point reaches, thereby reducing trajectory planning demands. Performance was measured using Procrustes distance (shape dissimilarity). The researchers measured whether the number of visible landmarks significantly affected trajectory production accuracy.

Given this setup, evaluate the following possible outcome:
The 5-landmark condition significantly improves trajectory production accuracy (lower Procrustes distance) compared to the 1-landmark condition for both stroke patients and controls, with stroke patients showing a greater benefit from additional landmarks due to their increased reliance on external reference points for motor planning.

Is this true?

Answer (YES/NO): NO